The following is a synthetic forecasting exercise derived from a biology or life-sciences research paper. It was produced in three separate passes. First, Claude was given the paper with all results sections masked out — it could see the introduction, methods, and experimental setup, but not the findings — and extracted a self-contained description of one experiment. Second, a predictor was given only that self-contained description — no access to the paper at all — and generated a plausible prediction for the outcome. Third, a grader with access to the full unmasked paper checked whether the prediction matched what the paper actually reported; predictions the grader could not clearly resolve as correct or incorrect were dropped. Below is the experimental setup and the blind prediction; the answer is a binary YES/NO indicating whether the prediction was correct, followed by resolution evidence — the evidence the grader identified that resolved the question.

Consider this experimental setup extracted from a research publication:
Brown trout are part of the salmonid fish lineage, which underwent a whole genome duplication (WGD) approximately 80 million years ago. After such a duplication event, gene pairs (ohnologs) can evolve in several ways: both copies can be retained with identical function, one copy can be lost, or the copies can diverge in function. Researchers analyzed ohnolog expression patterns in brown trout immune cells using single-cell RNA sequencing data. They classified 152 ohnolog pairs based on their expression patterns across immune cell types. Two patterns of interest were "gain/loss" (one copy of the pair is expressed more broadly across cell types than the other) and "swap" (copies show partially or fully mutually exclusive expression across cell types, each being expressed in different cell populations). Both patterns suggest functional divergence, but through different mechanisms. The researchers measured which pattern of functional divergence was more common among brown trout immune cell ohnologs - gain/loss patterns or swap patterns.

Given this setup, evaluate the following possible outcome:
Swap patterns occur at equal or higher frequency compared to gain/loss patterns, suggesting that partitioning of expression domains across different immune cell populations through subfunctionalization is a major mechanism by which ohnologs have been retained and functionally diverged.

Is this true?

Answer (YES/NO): NO